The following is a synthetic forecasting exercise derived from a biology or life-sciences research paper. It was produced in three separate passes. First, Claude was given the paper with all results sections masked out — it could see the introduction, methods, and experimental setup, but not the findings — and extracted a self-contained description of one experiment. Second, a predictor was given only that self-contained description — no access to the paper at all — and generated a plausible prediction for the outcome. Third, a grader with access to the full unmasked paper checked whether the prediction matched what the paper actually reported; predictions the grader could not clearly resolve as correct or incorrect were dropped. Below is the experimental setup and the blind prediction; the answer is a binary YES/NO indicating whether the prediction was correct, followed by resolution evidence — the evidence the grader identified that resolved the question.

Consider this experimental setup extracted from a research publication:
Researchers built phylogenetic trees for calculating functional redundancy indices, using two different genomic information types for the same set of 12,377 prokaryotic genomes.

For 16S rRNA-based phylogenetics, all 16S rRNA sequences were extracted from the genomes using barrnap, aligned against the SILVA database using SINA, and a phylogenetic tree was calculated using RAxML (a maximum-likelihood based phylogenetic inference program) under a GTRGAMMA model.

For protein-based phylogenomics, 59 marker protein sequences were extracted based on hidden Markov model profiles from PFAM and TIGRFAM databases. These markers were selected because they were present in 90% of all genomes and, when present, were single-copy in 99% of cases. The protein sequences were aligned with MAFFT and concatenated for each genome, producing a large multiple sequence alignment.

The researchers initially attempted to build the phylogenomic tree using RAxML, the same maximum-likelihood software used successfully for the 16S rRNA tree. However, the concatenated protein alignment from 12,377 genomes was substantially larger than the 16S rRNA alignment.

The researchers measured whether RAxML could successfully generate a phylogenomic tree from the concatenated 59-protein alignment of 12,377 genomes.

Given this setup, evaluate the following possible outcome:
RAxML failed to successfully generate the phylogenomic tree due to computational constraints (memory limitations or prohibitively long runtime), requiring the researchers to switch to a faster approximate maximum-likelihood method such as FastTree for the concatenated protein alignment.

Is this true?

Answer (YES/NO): YES